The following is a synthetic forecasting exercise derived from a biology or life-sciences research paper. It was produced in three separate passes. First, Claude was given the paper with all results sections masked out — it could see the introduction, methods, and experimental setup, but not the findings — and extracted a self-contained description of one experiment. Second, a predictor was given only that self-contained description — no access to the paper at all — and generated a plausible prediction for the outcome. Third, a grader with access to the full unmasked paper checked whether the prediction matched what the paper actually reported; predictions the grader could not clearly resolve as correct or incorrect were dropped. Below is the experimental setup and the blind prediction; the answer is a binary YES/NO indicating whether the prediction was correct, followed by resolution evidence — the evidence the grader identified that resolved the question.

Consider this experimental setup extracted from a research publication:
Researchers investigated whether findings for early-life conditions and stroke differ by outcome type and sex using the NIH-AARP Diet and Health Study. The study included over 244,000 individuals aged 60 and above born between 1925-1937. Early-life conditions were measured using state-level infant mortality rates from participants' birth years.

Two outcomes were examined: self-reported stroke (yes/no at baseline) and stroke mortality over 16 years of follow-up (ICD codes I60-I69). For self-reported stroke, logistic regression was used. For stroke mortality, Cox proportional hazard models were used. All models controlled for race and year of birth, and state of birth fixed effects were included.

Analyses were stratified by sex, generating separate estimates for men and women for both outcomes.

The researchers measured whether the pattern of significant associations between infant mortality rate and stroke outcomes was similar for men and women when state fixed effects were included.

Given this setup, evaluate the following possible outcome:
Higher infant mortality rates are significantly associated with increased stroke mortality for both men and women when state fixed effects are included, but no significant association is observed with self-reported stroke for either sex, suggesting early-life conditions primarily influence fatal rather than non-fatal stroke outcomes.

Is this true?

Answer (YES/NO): NO